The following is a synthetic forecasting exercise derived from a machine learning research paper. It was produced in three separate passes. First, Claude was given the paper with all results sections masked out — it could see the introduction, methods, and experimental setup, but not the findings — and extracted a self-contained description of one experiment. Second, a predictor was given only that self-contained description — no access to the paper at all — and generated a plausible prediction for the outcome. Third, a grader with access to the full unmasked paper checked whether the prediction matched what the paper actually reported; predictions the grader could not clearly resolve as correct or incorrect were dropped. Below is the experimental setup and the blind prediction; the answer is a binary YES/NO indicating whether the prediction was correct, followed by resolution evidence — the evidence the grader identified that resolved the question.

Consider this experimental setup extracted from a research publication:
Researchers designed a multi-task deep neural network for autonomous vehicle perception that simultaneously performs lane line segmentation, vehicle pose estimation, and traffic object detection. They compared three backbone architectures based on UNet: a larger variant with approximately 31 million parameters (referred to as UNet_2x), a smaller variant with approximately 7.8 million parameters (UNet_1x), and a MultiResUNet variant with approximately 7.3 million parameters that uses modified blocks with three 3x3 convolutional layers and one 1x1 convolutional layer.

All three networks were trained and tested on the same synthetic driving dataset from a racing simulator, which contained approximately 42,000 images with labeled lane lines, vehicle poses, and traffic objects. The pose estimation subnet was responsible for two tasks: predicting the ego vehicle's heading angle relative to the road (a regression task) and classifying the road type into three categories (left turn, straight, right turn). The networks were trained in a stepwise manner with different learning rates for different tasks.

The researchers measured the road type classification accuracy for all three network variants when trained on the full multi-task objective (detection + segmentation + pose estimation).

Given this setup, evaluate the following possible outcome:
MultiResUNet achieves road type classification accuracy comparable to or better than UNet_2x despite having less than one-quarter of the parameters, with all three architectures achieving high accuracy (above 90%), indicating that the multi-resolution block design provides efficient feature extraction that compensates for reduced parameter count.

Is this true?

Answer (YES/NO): NO